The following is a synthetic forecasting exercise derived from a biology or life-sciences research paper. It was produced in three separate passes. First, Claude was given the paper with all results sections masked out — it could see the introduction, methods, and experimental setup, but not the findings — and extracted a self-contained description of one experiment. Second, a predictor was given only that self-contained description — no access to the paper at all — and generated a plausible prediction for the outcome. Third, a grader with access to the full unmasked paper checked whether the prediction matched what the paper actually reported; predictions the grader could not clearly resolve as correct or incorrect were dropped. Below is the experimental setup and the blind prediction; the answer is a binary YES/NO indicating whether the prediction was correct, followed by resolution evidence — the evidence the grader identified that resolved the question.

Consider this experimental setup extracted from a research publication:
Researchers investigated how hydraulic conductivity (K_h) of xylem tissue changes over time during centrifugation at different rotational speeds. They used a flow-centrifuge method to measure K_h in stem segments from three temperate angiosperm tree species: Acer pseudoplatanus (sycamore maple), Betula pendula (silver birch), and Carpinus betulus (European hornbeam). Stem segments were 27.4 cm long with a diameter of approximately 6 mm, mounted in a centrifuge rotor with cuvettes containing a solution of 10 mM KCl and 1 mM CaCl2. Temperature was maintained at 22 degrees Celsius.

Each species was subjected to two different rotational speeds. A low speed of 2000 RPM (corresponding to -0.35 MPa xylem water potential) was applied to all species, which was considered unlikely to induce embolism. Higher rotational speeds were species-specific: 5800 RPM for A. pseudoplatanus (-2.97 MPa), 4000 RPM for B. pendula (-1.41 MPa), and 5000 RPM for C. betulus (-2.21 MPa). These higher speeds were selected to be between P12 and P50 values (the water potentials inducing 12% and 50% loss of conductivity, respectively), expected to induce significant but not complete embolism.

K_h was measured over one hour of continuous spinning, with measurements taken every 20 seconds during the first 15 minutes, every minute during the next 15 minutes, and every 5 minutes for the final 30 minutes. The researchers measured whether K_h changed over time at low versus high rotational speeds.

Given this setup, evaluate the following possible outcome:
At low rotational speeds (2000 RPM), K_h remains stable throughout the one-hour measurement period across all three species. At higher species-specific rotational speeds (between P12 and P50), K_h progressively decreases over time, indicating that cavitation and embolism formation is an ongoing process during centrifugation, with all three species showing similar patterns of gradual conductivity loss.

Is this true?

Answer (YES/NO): NO